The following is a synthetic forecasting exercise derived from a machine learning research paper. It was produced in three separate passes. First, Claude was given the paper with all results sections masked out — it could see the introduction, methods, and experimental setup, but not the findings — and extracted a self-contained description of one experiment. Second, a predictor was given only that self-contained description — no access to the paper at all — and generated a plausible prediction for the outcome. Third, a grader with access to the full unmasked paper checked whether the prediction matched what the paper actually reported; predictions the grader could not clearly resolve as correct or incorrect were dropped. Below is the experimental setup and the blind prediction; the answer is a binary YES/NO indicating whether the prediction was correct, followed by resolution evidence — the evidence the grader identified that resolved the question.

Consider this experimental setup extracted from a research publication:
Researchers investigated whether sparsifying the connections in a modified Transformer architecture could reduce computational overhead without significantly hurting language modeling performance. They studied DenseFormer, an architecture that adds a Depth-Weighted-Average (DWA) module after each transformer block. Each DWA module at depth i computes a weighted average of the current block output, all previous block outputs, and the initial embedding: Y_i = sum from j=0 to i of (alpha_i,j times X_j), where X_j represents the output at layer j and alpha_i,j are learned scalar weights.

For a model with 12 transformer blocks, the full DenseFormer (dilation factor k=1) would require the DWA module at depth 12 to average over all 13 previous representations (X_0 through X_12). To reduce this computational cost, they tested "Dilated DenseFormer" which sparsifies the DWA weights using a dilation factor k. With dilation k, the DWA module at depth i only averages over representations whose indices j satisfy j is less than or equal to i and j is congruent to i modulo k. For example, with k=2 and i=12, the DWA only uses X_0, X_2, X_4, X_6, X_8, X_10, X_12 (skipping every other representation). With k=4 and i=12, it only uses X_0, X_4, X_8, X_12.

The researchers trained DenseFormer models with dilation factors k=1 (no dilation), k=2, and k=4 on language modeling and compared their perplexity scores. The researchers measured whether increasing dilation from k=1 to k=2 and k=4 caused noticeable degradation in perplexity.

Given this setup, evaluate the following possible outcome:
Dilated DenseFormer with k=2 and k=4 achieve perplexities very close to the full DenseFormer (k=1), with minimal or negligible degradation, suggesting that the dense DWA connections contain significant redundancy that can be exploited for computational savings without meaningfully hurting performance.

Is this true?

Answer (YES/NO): YES